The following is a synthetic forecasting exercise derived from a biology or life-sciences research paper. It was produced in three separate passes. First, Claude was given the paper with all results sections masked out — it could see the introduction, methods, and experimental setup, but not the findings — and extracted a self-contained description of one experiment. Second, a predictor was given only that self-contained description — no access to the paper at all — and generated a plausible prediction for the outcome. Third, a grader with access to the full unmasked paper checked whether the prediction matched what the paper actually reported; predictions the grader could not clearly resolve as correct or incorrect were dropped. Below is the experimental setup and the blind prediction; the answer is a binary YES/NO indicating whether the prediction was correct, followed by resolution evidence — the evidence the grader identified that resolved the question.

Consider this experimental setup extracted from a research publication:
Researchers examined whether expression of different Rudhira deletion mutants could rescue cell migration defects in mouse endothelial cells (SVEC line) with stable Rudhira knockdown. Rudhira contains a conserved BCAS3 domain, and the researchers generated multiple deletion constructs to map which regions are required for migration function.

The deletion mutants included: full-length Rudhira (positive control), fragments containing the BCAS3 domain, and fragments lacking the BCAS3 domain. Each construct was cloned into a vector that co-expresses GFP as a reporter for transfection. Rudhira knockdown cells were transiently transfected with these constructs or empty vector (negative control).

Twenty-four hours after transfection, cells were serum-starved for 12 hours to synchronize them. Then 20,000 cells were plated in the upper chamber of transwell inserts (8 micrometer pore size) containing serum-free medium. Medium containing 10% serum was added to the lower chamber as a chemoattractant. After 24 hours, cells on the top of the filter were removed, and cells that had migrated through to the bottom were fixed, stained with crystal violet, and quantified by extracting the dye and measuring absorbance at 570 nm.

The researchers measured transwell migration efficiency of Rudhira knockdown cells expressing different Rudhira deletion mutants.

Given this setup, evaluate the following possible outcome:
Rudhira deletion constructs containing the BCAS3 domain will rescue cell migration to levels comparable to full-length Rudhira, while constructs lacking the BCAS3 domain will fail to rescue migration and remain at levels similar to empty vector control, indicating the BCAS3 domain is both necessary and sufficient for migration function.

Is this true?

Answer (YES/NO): YES